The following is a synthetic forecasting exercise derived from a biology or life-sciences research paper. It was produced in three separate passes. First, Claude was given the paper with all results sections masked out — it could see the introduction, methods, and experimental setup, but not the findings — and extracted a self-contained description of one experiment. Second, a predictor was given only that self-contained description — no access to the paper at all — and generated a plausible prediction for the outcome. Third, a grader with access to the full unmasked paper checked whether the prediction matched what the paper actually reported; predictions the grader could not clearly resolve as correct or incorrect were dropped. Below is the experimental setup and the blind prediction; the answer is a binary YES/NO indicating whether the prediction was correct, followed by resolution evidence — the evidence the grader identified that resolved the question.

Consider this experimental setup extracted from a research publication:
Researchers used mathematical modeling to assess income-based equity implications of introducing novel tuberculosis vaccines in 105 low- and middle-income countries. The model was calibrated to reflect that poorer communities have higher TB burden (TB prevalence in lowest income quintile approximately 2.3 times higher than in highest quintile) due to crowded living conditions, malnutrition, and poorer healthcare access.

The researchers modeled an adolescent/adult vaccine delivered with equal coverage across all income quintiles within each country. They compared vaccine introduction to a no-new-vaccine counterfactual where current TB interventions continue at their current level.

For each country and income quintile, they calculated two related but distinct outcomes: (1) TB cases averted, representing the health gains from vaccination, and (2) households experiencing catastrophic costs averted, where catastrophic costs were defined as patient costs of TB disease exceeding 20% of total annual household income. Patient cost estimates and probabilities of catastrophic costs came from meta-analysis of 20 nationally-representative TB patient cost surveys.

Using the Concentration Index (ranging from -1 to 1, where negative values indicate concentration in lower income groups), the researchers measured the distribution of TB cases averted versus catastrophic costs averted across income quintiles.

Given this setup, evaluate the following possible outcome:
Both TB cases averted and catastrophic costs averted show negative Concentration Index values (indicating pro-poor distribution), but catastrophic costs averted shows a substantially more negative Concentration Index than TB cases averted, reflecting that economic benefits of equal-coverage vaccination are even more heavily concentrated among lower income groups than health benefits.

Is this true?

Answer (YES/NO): YES